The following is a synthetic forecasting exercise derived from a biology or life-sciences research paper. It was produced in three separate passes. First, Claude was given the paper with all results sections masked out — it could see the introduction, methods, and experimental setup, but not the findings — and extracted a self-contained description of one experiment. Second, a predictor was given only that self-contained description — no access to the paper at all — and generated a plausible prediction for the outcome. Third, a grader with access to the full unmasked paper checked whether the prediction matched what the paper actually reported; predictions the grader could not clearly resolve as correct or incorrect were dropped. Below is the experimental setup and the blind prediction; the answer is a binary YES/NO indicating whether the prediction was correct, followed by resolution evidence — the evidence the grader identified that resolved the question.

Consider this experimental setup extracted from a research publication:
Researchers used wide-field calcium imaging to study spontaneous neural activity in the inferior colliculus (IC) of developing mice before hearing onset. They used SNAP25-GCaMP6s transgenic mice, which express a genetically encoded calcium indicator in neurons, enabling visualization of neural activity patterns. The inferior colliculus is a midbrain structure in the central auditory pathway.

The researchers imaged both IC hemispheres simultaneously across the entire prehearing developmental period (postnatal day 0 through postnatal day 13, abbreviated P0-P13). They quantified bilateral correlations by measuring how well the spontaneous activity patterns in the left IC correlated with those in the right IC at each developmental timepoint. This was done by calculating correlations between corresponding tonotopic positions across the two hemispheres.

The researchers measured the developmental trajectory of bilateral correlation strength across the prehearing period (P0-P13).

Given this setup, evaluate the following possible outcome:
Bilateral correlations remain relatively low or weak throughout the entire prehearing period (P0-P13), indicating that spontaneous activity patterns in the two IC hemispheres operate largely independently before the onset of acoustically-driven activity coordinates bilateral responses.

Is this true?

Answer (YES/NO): NO